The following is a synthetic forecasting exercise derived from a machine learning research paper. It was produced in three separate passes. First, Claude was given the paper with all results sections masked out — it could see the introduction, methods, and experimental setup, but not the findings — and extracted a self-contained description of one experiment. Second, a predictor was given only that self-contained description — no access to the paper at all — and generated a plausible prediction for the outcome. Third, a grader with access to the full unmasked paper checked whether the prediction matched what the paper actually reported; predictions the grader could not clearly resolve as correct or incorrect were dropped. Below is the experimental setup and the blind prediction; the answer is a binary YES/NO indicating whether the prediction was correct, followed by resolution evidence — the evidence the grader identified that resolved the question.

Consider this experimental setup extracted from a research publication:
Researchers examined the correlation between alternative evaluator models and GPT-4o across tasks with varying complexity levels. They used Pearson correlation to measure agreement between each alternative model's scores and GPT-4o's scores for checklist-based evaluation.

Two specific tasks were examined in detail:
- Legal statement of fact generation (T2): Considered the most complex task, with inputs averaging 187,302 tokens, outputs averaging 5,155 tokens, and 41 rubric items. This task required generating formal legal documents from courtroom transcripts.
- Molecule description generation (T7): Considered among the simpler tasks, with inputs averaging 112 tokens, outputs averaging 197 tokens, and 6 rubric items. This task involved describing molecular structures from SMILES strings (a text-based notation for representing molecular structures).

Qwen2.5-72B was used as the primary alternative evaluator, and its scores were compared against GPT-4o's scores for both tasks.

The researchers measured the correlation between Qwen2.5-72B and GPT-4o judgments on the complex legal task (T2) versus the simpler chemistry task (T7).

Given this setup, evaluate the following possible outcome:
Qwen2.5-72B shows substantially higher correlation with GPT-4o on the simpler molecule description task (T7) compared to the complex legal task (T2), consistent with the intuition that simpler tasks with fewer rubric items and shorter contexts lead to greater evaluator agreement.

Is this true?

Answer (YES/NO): YES